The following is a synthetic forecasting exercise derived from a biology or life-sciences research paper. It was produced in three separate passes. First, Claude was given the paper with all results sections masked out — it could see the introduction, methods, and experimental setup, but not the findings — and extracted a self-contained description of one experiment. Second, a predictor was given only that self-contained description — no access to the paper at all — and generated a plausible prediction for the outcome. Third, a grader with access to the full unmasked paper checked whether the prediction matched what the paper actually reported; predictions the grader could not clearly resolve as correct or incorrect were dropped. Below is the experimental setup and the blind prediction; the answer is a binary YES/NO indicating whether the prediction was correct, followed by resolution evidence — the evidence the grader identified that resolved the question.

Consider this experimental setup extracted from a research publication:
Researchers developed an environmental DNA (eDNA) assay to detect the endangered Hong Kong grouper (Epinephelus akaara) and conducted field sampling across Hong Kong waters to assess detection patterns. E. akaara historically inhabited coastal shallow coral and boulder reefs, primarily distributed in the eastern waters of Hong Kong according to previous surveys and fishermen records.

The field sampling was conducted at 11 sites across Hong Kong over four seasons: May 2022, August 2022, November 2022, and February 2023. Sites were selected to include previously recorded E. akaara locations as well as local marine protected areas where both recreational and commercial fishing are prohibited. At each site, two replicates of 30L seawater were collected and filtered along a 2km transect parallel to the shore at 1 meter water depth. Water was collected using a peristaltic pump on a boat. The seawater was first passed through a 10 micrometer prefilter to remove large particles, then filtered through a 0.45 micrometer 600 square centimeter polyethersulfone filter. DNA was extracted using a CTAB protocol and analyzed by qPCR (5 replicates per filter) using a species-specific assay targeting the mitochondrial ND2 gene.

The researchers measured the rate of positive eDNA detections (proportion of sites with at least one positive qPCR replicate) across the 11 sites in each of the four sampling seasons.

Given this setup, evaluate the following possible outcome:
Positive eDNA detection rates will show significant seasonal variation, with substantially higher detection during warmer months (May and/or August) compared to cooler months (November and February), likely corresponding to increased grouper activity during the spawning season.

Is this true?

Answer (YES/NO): NO